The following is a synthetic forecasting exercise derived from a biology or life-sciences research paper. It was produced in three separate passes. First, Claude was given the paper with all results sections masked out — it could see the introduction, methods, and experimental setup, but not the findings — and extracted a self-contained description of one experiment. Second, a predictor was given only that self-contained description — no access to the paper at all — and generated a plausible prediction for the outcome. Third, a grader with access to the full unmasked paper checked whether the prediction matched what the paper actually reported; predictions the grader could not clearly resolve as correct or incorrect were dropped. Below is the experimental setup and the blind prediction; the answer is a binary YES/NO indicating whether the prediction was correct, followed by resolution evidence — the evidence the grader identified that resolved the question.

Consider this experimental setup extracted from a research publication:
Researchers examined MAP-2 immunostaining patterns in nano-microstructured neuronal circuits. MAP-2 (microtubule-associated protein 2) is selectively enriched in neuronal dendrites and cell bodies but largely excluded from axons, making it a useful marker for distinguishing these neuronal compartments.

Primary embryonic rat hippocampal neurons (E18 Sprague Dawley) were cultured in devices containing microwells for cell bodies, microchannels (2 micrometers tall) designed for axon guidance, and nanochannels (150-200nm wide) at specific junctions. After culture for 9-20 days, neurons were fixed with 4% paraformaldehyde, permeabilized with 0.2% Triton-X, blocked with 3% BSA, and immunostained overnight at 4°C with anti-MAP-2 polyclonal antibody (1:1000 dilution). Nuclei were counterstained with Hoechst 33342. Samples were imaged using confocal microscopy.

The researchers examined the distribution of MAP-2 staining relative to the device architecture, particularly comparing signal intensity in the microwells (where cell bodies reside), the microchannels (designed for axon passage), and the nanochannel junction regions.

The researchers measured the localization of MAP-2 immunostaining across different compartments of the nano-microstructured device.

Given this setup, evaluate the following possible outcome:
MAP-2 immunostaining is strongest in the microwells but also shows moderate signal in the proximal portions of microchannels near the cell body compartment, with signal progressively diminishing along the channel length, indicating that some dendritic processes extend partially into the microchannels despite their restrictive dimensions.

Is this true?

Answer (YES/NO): NO